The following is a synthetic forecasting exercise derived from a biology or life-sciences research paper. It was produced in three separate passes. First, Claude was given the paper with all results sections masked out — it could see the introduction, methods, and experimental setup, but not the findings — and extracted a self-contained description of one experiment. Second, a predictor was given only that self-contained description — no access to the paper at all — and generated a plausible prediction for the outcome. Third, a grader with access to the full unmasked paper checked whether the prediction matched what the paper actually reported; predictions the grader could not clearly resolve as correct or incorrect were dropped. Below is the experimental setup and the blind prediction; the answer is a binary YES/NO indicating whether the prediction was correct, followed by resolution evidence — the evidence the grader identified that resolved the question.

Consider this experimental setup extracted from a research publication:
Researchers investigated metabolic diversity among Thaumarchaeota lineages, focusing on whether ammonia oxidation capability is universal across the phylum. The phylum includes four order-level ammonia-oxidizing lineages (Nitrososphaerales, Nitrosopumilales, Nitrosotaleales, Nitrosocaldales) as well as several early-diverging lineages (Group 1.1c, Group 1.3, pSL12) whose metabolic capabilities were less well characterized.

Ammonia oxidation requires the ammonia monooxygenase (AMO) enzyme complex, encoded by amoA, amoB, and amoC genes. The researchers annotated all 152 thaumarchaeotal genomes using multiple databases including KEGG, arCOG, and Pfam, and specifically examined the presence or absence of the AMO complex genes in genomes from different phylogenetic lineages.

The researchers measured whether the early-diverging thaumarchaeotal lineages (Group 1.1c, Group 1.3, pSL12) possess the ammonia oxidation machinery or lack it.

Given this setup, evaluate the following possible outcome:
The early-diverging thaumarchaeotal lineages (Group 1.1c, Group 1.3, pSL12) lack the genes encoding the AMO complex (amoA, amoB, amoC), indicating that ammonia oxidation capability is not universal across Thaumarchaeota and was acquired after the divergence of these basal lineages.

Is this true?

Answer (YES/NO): YES